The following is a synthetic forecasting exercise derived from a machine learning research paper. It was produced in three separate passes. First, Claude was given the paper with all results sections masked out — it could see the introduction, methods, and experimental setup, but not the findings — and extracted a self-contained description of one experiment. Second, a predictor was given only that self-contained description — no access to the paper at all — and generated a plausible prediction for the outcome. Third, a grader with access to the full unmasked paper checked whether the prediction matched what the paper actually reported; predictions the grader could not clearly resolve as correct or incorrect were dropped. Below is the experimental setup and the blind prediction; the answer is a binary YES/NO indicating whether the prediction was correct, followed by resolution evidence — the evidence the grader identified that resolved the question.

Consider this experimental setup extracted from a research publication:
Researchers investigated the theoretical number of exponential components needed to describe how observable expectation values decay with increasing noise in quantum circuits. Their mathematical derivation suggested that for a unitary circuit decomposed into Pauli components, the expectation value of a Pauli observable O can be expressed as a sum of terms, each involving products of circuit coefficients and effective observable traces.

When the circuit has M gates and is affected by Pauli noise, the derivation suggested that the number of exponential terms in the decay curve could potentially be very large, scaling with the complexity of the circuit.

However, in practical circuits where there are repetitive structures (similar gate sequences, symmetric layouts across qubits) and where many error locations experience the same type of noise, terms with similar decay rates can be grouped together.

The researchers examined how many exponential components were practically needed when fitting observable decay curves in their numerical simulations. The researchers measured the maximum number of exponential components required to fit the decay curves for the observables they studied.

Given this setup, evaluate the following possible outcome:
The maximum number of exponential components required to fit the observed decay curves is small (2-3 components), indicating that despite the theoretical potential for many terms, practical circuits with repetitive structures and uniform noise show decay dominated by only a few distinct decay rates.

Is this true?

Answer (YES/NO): YES